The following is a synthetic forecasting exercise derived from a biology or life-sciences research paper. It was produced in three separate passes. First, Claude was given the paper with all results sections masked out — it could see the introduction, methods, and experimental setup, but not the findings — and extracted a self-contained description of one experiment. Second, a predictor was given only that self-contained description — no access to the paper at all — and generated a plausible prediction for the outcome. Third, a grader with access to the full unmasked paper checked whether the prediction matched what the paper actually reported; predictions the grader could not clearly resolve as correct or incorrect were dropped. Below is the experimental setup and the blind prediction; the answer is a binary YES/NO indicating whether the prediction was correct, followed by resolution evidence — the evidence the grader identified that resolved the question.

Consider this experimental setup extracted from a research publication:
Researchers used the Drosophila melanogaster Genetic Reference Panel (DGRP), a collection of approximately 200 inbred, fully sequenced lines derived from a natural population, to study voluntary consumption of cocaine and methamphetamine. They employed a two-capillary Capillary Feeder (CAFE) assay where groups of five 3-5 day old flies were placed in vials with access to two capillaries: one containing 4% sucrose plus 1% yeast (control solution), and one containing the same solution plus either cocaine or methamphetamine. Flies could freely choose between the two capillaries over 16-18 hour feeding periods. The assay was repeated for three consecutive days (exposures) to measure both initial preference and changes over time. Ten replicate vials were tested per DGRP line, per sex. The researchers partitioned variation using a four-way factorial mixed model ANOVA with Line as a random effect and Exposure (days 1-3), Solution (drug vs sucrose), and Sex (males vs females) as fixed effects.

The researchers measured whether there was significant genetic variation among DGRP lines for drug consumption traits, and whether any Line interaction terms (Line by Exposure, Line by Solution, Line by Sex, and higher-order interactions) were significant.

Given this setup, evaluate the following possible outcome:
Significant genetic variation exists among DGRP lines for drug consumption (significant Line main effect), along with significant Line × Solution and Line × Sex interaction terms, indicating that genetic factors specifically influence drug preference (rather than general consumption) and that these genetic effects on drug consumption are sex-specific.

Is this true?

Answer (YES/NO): NO